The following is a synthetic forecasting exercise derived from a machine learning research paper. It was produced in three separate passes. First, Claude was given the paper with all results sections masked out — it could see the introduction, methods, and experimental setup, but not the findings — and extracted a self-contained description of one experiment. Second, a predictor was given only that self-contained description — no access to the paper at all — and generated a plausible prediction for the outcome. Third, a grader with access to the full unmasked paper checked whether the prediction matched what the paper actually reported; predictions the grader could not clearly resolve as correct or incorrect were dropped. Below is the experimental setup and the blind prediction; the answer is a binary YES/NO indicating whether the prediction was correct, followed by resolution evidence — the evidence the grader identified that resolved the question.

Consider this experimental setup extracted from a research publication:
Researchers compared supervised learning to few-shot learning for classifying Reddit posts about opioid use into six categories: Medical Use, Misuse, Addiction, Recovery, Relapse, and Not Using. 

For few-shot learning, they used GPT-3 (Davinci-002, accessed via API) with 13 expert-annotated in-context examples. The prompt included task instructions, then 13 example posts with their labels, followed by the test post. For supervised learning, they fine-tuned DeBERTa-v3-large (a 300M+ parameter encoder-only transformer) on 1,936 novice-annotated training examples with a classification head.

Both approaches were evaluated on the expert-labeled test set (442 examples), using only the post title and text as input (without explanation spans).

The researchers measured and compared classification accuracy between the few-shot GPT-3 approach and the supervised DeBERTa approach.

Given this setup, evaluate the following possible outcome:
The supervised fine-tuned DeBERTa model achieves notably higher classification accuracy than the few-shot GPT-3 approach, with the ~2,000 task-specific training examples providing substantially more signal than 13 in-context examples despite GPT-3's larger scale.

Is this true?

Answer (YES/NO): YES